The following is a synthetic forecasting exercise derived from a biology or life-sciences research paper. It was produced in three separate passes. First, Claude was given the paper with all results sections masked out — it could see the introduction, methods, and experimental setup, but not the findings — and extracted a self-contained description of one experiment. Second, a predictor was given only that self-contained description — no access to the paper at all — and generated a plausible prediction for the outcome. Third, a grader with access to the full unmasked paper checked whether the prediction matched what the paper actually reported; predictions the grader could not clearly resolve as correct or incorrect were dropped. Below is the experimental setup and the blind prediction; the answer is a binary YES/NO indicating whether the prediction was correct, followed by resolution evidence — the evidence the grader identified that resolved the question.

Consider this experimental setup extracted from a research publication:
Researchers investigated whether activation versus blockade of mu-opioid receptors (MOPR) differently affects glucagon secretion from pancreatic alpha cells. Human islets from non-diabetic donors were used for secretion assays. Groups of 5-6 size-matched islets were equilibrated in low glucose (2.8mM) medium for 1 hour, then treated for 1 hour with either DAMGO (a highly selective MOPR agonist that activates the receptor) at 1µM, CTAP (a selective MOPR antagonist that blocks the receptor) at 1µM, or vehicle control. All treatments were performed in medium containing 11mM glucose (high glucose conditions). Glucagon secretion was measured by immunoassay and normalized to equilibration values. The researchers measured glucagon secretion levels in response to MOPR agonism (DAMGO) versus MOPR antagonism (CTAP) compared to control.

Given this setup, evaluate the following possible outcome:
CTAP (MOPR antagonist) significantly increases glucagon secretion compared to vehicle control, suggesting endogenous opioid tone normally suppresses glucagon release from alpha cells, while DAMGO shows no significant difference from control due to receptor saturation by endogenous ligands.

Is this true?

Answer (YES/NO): YES